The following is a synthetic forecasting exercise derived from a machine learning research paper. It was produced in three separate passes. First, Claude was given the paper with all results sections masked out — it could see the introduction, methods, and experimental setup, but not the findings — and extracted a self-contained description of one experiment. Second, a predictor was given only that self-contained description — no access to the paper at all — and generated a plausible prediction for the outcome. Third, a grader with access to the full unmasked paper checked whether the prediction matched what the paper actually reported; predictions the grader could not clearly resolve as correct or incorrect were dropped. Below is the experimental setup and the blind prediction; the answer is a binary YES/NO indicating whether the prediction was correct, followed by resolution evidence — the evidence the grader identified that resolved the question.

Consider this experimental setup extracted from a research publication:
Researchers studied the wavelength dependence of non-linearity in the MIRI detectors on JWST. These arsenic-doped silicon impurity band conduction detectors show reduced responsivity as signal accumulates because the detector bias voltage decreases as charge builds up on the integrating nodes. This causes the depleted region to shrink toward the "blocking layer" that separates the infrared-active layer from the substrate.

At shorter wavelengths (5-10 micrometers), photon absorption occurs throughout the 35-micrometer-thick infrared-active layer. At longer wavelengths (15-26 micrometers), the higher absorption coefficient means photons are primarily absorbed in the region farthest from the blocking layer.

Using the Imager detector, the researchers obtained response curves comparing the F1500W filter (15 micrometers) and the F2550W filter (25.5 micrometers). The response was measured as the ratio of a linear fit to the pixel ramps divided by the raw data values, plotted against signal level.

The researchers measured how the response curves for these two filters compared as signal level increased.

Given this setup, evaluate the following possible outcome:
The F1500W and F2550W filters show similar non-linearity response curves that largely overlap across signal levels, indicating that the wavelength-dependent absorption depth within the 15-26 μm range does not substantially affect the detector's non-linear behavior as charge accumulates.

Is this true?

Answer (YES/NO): NO